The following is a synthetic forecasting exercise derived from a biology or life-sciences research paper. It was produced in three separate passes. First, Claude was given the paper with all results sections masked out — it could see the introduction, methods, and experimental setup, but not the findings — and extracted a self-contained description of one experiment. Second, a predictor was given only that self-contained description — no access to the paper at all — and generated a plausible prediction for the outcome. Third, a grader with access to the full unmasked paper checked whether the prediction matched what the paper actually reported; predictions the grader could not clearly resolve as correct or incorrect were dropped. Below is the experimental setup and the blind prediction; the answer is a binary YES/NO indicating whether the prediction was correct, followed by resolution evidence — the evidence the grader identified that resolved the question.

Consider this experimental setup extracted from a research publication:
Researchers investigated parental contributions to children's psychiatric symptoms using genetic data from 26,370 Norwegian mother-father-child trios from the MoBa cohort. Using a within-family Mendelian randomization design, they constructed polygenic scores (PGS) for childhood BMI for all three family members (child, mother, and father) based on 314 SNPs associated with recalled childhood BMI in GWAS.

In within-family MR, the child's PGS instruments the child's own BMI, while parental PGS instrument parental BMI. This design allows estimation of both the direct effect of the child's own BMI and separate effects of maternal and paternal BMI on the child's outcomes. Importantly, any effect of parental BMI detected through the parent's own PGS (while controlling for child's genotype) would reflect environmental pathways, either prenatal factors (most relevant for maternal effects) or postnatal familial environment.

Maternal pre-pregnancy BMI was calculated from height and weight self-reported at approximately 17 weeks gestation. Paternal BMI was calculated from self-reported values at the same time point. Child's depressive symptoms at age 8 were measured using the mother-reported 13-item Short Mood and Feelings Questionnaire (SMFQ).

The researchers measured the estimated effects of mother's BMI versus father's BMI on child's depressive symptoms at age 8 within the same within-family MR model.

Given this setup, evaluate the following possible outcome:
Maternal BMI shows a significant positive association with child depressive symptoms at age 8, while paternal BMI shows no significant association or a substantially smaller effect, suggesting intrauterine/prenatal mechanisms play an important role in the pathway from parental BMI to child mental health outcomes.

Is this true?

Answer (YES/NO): YES